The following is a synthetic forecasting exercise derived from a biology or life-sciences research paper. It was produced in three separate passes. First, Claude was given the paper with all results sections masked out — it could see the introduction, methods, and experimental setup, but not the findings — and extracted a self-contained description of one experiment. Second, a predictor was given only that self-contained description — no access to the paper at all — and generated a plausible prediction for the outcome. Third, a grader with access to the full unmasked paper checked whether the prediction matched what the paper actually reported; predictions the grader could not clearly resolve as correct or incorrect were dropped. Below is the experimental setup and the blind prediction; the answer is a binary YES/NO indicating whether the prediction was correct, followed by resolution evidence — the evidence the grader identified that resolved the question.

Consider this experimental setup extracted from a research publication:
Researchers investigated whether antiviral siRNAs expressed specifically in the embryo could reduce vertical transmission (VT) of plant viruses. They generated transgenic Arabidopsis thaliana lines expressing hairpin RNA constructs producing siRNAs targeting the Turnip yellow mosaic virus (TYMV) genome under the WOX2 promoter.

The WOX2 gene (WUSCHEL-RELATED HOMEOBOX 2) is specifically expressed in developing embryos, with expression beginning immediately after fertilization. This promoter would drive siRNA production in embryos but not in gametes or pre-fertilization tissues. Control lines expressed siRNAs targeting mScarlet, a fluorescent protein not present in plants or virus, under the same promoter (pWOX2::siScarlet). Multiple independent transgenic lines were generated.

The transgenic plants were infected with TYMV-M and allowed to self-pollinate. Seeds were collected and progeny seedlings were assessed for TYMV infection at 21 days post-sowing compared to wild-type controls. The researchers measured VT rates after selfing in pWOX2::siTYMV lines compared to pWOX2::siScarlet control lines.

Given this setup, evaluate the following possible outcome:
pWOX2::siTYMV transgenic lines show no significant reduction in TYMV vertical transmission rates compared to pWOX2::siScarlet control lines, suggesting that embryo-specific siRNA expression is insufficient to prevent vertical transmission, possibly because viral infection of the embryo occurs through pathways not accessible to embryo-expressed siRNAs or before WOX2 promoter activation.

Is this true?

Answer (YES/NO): NO